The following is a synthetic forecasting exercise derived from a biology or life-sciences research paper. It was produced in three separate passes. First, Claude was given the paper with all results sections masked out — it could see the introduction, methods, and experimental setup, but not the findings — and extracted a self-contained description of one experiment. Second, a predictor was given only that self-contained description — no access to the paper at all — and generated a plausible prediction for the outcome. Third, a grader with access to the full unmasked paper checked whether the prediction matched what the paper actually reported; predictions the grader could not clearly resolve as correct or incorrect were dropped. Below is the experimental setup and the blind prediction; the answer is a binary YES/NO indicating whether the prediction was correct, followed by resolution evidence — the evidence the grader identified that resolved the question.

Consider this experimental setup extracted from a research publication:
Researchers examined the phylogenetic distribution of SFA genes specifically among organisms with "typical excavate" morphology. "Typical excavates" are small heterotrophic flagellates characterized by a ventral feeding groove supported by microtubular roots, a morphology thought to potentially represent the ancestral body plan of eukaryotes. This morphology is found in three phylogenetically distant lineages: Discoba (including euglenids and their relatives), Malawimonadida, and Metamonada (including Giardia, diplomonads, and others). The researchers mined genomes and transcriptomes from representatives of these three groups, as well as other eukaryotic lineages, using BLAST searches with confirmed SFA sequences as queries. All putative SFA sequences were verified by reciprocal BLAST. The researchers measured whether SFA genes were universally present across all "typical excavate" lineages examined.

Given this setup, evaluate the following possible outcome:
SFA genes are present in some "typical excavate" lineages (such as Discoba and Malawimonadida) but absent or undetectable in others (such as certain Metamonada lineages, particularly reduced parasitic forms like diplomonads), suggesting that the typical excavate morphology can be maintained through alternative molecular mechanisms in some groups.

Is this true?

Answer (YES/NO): NO